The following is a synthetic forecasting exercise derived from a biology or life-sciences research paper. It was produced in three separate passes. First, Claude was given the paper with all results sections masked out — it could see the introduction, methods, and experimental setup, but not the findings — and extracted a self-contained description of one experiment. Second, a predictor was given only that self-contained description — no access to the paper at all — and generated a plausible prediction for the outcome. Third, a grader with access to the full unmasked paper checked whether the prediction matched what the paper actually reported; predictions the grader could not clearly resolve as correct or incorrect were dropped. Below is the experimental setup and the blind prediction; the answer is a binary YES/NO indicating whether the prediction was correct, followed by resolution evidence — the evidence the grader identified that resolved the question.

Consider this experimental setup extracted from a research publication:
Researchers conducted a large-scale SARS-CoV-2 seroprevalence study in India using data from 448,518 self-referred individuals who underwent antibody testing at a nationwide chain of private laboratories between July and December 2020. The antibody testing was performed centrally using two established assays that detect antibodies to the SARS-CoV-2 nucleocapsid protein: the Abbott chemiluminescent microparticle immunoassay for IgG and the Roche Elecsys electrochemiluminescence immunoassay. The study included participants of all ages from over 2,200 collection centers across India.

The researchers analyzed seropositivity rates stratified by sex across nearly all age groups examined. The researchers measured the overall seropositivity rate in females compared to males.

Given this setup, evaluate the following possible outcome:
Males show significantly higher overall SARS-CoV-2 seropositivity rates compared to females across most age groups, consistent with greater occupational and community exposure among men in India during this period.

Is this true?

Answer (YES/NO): NO